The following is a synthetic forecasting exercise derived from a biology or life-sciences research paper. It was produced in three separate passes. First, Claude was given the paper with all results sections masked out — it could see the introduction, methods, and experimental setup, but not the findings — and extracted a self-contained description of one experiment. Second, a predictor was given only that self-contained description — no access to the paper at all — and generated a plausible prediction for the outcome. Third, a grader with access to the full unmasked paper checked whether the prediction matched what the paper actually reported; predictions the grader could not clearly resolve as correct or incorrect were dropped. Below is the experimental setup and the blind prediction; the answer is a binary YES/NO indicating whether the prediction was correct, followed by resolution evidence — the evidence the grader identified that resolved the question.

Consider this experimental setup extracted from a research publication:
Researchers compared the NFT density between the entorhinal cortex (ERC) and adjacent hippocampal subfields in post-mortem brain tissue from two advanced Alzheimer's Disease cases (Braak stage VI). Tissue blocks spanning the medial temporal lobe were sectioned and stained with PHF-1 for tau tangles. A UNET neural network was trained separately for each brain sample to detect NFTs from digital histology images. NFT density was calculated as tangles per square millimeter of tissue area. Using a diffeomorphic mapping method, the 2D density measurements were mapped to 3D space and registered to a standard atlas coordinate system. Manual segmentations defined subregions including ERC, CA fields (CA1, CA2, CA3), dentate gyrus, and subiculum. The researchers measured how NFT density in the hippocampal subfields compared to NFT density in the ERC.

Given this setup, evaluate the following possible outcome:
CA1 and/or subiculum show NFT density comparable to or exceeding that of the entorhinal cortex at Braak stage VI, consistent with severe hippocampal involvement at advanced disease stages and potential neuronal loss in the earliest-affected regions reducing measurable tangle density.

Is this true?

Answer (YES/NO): YES